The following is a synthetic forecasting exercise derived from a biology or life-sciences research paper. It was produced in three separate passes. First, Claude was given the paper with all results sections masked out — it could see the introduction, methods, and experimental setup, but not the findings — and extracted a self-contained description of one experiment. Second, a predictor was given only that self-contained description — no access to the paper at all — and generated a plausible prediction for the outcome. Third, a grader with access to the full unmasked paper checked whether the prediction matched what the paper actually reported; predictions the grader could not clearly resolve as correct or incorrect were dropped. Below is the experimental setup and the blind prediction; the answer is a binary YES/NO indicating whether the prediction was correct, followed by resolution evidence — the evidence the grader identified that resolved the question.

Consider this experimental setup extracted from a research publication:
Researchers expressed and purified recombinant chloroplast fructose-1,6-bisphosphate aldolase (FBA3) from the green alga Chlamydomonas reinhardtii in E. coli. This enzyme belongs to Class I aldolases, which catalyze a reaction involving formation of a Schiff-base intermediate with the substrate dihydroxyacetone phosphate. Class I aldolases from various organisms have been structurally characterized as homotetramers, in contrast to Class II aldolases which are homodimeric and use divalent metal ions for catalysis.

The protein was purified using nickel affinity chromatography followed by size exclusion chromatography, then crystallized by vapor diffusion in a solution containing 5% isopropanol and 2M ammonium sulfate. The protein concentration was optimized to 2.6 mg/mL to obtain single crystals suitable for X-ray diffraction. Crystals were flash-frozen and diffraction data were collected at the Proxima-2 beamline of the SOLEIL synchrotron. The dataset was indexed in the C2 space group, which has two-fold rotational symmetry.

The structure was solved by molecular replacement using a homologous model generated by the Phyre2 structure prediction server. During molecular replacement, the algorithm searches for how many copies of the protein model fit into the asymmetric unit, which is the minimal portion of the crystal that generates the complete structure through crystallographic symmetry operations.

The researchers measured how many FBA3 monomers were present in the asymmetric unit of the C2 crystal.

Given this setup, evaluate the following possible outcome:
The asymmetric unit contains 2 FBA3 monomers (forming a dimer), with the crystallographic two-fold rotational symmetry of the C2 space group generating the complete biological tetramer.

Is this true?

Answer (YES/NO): NO